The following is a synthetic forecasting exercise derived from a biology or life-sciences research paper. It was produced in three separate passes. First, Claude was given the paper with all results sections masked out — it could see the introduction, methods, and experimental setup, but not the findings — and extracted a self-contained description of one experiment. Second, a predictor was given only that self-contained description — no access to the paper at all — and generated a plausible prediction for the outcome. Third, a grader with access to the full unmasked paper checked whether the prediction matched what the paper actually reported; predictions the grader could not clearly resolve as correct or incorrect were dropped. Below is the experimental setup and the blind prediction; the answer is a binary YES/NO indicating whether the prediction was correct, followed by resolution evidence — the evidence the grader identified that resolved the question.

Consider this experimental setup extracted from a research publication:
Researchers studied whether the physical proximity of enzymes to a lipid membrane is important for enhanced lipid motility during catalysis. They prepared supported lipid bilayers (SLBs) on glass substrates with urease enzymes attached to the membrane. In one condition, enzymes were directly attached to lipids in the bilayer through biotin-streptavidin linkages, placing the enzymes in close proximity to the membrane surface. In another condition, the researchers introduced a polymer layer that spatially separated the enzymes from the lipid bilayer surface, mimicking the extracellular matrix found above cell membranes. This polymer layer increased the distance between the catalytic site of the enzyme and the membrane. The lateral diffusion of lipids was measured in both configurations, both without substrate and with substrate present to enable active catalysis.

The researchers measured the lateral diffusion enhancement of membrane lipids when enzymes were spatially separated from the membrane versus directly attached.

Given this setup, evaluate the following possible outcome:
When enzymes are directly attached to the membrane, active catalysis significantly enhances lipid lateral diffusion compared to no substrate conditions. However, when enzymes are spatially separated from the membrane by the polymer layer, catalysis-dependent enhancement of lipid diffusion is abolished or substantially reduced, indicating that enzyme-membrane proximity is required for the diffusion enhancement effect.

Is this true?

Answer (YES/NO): YES